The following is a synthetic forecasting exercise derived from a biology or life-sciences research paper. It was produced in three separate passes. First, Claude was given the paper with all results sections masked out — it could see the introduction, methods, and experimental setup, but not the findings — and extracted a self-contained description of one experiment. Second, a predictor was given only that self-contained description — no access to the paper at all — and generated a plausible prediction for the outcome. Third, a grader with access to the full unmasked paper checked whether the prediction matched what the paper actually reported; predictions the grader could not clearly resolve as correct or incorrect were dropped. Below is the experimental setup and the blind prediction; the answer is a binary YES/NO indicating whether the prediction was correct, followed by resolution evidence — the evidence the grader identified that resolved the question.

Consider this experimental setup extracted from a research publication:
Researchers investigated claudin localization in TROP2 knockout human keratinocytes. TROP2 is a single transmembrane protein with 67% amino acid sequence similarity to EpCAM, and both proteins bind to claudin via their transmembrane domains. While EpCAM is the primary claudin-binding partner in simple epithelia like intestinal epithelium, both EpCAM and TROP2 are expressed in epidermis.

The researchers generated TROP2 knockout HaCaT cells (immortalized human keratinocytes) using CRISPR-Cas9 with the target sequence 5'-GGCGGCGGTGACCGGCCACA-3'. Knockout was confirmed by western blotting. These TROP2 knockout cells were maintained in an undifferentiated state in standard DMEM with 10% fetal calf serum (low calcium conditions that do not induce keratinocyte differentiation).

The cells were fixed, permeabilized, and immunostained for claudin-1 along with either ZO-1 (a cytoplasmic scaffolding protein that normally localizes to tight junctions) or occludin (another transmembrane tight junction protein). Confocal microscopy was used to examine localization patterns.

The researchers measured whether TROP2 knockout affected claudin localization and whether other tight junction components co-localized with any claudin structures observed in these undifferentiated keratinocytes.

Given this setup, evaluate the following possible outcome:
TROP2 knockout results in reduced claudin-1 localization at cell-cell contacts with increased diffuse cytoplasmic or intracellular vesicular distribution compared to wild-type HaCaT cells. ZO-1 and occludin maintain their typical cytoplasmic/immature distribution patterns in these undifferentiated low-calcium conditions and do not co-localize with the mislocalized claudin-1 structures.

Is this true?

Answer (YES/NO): NO